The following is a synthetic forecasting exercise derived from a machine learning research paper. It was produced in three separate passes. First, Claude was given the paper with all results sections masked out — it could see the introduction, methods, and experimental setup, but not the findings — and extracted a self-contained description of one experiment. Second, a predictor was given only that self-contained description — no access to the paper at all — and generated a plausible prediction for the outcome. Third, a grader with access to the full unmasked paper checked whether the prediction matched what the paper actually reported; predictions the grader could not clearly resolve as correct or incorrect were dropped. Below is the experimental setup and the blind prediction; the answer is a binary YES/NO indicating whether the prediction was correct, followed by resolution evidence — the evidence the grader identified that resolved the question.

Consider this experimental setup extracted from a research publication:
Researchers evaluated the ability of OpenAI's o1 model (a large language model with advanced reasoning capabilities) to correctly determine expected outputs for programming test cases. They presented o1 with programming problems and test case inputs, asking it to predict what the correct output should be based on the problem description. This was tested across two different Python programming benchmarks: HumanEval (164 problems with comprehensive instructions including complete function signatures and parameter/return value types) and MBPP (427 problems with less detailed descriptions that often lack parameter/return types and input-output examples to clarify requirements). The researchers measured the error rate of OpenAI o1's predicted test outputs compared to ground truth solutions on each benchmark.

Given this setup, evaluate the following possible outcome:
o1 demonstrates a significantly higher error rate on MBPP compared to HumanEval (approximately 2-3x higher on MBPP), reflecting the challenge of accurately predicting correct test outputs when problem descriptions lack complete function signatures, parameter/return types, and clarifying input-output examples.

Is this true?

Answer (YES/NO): NO